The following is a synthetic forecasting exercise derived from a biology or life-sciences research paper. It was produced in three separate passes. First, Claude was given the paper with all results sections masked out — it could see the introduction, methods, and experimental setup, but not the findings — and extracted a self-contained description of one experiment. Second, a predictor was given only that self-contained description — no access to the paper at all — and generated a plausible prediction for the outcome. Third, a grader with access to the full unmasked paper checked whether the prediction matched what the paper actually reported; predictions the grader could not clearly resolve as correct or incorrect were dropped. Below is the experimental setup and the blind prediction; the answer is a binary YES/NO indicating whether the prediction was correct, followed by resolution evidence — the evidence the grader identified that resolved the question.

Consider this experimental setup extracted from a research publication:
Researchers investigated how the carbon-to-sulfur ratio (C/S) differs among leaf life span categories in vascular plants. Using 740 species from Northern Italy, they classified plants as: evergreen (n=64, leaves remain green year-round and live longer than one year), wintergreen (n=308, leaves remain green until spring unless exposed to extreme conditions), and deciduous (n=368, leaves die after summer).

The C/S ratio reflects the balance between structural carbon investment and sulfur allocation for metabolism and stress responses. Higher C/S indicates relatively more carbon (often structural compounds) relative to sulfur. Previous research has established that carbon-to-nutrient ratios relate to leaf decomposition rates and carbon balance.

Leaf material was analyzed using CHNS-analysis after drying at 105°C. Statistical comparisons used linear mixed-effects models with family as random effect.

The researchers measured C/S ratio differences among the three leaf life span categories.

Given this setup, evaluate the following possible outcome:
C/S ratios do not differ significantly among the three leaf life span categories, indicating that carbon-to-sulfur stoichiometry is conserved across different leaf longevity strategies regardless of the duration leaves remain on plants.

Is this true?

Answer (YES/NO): NO